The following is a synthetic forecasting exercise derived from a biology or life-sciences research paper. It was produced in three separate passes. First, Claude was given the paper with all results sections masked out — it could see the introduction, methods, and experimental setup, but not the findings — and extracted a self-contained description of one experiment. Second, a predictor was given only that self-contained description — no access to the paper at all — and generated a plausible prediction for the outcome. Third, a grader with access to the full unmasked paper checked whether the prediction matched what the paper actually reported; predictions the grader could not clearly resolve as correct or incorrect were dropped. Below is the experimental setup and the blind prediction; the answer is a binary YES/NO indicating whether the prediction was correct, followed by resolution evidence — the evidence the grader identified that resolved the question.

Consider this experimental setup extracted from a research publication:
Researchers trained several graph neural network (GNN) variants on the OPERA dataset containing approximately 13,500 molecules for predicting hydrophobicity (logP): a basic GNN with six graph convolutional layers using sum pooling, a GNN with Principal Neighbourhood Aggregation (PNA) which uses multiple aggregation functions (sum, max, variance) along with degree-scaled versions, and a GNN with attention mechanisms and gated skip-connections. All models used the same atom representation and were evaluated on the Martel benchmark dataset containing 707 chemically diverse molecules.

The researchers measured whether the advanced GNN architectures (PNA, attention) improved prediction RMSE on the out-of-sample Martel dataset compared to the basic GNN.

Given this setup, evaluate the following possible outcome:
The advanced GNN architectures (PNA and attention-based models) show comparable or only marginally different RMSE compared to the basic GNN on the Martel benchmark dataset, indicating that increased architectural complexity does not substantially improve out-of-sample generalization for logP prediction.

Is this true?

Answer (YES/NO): YES